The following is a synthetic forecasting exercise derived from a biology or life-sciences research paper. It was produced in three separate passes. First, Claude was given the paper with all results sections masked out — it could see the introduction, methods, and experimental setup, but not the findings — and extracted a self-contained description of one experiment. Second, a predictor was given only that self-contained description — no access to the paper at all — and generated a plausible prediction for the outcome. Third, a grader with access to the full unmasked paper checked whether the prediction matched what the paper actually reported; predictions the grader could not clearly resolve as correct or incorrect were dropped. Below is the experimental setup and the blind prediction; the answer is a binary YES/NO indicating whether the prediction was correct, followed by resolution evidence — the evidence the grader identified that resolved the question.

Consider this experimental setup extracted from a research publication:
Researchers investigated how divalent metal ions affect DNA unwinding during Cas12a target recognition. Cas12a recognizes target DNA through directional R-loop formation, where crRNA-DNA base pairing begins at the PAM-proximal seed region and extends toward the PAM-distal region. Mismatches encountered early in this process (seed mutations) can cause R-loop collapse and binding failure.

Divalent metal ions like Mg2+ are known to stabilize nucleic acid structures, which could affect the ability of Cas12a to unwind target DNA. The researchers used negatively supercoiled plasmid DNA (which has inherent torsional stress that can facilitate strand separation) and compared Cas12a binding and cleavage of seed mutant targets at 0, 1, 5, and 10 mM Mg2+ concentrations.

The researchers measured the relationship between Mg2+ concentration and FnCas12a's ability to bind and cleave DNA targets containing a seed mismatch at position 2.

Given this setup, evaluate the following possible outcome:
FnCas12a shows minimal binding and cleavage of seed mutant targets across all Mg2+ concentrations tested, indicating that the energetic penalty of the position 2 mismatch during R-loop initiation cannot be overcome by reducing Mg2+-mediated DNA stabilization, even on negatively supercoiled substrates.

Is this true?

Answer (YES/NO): NO